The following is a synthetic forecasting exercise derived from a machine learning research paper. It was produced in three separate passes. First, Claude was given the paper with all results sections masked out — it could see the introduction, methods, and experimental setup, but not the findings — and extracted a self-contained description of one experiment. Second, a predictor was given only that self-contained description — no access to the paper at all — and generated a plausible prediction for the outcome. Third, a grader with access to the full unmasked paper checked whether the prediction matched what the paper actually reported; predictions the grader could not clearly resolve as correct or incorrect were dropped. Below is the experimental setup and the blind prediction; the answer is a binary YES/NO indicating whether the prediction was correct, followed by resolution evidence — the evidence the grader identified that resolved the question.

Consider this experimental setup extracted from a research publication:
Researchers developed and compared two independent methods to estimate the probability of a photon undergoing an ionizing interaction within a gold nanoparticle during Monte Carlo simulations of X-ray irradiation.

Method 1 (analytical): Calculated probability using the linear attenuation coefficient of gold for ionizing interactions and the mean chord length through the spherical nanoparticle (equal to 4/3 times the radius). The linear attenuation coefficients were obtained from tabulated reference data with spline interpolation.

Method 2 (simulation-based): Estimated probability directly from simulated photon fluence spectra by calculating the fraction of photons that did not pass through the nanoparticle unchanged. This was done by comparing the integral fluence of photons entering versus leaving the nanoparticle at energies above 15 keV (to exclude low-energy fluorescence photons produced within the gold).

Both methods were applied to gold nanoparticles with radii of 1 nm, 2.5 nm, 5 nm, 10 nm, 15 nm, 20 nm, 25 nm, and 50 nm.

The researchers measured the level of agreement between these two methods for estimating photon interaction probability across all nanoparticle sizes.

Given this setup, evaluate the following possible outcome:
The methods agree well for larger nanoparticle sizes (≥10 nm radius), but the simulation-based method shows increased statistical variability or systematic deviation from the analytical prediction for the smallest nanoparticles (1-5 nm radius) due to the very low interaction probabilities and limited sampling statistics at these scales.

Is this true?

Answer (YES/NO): NO